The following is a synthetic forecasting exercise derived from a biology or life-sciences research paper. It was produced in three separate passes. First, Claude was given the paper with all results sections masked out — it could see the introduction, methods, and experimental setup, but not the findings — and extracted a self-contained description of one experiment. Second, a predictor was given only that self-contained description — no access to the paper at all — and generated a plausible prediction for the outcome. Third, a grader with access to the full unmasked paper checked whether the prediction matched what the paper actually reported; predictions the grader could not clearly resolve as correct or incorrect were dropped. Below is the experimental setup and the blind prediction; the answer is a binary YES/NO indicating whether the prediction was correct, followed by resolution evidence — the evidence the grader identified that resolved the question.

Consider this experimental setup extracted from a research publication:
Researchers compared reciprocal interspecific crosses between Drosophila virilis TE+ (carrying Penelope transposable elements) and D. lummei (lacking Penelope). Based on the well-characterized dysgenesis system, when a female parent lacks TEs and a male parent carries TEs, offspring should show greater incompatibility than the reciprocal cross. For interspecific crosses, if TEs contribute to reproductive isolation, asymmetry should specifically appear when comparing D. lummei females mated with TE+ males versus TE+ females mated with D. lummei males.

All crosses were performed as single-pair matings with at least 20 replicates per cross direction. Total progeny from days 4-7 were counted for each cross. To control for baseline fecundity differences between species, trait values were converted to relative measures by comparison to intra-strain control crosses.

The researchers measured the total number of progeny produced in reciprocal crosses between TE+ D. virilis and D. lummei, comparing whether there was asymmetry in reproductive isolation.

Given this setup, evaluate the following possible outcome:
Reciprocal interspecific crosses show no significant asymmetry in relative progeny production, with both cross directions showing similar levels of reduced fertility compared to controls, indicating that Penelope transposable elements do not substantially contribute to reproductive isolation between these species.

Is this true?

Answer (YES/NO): NO